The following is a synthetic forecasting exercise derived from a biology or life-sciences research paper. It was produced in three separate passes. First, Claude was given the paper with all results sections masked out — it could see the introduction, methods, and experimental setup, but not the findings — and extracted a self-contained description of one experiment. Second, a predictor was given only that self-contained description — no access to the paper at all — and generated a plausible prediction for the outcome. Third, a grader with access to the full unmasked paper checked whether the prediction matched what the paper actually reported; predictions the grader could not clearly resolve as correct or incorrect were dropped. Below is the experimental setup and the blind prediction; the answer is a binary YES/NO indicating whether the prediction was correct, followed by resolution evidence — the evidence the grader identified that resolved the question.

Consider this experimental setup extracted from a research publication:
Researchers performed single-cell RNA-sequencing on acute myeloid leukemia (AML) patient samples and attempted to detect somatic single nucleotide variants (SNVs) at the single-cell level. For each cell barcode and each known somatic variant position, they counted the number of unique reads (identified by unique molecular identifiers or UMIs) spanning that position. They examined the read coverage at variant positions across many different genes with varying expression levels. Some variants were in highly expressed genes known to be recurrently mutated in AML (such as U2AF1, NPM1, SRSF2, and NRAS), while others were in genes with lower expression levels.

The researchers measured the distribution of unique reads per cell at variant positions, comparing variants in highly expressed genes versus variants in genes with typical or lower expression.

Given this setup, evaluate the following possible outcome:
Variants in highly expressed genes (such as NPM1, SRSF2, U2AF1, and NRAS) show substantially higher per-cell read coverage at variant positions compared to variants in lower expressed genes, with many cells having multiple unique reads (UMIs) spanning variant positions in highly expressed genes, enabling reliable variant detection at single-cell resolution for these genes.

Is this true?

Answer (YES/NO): YES